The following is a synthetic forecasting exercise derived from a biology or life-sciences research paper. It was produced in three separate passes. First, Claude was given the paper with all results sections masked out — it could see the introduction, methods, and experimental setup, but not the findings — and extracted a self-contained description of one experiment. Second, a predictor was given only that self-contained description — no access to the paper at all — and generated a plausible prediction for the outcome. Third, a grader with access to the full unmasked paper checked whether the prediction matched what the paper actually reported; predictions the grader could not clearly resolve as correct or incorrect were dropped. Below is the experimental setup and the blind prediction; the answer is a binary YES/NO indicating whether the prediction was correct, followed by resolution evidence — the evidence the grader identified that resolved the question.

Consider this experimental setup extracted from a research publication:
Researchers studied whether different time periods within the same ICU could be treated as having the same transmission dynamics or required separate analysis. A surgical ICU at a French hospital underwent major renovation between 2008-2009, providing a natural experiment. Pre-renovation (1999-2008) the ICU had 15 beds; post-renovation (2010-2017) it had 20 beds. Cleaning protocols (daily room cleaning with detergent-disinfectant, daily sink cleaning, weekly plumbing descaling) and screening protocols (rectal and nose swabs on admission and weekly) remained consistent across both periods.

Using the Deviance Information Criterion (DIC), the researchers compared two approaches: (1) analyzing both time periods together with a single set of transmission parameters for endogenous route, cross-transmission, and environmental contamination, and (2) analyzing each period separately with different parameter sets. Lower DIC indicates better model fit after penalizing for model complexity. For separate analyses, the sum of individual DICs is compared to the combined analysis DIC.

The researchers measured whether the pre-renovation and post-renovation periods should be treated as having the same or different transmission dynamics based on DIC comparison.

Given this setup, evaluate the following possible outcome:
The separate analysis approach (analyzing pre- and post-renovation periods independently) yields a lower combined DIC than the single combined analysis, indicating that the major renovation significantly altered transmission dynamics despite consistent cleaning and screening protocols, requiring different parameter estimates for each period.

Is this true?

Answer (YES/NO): NO